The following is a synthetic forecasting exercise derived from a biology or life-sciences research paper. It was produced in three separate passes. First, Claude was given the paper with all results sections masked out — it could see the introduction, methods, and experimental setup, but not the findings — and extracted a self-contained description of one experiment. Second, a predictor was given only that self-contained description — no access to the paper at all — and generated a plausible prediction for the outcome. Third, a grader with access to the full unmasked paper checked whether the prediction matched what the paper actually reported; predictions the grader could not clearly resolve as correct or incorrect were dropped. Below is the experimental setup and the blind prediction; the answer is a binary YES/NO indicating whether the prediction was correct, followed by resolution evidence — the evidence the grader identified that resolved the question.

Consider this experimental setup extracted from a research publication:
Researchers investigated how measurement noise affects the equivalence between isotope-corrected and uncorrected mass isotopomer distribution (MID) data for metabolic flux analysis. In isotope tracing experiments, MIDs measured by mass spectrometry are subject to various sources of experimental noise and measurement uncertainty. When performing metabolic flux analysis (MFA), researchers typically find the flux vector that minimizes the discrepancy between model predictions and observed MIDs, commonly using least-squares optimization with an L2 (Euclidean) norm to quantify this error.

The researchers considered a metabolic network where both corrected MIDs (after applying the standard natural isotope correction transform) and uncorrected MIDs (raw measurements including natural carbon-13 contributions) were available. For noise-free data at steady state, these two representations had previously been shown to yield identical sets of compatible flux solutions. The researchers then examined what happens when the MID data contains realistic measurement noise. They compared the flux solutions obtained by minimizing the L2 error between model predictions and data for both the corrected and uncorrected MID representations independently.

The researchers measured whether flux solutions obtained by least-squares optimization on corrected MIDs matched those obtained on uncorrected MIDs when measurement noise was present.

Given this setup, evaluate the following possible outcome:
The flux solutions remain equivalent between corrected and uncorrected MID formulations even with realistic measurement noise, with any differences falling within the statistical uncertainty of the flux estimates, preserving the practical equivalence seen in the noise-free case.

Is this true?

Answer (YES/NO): NO